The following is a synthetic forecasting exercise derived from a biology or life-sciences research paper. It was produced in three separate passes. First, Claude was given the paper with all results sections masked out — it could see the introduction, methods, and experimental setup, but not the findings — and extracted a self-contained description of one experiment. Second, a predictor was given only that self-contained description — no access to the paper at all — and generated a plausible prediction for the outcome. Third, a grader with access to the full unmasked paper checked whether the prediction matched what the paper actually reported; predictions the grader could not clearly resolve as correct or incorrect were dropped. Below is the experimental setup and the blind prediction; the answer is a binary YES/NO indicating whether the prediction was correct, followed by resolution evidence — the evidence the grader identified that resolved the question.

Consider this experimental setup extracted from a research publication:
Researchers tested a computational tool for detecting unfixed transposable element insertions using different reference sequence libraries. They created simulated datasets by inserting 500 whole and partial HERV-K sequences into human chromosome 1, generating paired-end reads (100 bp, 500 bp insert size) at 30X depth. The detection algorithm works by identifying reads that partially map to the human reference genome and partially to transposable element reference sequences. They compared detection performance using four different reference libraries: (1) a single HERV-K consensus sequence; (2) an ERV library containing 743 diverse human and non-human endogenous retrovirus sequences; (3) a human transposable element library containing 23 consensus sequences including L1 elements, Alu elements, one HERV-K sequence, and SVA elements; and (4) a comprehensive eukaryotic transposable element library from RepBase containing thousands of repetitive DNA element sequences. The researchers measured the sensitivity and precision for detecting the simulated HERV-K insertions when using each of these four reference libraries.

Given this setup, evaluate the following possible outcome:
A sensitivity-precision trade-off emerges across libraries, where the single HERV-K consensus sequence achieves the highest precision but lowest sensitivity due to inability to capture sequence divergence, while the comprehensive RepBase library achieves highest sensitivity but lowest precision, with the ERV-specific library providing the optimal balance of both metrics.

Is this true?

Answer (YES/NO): NO